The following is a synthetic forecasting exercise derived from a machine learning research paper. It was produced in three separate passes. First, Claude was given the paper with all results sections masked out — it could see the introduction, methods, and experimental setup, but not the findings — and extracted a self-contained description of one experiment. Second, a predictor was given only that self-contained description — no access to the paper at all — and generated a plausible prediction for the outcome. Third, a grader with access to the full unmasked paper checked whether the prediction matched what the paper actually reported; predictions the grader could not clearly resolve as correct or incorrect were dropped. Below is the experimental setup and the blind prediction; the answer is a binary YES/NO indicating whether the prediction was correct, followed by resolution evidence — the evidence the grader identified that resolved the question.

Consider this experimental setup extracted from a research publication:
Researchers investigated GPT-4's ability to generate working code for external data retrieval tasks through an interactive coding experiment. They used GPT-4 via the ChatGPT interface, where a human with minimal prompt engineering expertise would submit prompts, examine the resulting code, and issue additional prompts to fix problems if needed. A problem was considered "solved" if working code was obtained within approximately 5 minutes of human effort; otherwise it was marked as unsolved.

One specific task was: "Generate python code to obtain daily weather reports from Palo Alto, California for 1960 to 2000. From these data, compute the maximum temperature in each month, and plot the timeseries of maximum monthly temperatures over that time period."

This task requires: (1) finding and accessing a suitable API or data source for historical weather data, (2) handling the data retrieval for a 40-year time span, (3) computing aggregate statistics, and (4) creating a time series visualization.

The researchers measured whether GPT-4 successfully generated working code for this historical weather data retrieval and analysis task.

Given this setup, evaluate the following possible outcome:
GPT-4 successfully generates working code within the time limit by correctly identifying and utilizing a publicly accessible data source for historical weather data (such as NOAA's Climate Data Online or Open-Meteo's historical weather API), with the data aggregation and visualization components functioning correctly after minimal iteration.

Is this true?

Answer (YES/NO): NO